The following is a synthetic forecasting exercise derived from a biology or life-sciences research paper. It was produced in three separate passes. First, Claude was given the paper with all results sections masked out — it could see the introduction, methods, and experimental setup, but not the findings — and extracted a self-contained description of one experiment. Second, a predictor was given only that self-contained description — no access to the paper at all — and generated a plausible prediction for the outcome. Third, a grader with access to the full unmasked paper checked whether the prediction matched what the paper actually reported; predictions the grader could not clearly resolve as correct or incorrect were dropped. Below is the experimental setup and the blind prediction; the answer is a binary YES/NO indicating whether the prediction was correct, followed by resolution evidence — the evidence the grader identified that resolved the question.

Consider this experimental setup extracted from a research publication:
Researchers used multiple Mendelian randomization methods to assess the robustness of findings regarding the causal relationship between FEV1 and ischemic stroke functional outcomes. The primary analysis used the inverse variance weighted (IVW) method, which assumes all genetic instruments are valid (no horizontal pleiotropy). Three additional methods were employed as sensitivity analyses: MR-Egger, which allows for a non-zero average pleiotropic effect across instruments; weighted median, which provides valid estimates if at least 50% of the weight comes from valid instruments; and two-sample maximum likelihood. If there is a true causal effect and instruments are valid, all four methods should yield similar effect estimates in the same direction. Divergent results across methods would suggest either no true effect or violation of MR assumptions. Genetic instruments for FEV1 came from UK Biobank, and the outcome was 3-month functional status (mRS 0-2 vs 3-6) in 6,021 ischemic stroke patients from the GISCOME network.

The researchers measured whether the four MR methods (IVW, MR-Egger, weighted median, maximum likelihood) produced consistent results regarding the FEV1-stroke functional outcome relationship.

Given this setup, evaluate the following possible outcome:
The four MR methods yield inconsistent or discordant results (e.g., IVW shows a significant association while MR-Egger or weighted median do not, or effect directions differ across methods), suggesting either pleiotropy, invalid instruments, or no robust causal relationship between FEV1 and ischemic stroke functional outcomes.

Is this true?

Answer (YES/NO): NO